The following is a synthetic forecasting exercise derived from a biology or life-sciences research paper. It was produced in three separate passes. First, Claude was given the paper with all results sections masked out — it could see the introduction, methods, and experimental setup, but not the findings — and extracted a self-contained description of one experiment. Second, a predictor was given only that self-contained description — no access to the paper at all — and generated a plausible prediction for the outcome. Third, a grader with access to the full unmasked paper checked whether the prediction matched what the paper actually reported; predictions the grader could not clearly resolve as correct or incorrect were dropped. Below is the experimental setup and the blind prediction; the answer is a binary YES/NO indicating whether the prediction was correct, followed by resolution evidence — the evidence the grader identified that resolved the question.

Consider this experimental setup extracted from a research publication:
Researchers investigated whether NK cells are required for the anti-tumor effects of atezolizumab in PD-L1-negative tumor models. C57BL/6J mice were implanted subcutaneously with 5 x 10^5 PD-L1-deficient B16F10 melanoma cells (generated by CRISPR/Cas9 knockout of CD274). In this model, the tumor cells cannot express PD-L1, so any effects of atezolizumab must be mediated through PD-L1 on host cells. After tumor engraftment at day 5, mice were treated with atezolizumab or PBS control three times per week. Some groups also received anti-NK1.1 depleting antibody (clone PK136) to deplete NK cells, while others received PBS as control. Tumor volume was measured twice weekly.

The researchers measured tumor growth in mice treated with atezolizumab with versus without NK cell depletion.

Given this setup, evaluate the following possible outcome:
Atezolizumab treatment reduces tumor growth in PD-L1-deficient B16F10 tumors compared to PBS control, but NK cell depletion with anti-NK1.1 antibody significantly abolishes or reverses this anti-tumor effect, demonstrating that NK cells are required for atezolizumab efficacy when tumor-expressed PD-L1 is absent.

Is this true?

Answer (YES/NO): YES